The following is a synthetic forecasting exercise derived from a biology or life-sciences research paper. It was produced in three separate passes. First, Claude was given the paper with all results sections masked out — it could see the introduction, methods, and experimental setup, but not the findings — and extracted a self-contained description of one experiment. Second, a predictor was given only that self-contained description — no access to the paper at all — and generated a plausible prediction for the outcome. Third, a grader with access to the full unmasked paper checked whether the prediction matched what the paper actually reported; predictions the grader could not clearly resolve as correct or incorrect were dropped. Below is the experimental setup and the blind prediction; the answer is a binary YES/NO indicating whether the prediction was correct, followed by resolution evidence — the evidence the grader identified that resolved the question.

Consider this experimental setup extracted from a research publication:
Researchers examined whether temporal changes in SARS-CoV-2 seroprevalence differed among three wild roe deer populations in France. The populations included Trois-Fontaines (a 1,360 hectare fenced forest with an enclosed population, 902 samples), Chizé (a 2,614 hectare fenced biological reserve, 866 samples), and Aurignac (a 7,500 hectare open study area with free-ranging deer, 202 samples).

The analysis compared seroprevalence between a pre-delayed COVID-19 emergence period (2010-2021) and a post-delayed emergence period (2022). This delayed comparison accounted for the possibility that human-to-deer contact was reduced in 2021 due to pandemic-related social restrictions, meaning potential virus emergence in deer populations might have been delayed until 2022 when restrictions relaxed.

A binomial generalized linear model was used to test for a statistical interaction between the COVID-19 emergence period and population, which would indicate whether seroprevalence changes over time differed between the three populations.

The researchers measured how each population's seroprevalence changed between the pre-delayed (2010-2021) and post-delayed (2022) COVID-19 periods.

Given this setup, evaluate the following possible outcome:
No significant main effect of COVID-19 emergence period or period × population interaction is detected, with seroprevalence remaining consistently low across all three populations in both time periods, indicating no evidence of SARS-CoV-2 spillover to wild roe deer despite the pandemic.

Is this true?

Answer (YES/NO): NO